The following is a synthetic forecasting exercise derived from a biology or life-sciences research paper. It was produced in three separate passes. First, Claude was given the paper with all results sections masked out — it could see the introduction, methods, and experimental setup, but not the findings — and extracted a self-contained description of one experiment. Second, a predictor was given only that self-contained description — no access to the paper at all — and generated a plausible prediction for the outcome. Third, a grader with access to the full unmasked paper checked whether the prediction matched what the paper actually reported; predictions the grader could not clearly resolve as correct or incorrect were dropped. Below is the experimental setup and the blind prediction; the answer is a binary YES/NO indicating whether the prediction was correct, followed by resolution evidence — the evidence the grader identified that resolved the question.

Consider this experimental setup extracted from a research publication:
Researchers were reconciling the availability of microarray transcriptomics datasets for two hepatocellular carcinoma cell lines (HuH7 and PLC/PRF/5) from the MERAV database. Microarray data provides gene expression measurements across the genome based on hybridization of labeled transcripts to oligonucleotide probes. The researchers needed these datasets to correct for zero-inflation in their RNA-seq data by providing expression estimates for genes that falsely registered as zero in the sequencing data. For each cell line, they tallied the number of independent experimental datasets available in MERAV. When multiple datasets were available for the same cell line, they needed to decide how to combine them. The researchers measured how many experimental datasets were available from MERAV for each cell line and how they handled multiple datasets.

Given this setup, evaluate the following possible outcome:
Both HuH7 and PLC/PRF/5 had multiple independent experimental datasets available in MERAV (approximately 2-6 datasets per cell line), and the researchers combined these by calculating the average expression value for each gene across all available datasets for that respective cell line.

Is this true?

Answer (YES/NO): NO